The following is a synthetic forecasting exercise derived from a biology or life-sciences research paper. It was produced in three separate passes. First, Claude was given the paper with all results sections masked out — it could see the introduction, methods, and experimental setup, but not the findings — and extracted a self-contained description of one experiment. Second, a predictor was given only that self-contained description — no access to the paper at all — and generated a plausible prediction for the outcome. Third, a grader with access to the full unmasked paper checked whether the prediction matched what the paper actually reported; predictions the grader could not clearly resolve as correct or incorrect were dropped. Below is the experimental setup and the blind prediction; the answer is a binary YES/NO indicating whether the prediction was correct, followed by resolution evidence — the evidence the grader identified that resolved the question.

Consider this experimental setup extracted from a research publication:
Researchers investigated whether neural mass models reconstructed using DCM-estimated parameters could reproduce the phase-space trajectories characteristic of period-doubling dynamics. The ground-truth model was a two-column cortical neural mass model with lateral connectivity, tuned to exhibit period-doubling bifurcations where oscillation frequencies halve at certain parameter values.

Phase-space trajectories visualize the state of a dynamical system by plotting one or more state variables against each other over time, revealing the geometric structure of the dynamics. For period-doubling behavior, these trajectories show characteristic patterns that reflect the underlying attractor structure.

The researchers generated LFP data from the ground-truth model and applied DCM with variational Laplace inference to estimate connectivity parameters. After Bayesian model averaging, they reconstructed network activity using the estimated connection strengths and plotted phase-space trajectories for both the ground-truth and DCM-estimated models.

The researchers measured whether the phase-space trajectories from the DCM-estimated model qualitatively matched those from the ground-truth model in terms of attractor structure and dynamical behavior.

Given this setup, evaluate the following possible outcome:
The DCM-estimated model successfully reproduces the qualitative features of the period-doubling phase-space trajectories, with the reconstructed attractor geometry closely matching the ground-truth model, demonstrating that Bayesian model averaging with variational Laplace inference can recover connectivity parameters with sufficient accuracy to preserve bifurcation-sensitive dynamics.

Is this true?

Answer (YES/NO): NO